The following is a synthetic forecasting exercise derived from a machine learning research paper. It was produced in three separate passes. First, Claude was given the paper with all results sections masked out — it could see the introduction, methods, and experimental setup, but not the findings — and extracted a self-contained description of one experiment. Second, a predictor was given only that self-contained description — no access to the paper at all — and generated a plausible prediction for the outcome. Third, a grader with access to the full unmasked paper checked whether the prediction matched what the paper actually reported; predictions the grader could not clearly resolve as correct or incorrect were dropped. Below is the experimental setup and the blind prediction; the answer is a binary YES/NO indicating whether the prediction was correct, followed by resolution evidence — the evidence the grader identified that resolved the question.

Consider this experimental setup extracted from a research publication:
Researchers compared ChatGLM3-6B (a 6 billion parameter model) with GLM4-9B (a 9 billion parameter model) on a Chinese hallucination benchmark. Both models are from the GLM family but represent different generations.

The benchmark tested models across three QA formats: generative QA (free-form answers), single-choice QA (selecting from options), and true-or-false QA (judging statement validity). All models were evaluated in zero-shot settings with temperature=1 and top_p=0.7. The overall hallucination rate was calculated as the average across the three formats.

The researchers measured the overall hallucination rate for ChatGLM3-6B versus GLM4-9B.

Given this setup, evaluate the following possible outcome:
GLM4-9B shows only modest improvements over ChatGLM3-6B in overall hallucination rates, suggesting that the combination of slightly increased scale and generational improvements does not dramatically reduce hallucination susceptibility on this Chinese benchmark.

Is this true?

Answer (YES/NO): NO